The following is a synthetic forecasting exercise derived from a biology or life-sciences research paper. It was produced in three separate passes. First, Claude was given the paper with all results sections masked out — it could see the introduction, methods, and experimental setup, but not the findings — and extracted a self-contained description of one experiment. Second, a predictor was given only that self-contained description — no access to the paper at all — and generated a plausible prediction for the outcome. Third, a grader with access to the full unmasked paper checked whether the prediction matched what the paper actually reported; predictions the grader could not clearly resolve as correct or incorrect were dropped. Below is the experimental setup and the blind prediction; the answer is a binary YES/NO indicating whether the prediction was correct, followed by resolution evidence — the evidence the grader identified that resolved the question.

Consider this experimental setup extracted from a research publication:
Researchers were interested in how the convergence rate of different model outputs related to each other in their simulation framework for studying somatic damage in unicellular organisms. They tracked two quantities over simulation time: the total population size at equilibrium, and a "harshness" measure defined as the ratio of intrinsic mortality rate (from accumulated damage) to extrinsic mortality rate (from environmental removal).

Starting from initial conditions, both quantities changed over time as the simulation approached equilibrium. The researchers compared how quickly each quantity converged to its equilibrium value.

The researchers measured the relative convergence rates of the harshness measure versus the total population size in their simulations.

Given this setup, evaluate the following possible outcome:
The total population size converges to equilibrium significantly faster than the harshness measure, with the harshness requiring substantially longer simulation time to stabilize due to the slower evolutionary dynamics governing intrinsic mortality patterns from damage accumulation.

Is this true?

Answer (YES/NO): NO